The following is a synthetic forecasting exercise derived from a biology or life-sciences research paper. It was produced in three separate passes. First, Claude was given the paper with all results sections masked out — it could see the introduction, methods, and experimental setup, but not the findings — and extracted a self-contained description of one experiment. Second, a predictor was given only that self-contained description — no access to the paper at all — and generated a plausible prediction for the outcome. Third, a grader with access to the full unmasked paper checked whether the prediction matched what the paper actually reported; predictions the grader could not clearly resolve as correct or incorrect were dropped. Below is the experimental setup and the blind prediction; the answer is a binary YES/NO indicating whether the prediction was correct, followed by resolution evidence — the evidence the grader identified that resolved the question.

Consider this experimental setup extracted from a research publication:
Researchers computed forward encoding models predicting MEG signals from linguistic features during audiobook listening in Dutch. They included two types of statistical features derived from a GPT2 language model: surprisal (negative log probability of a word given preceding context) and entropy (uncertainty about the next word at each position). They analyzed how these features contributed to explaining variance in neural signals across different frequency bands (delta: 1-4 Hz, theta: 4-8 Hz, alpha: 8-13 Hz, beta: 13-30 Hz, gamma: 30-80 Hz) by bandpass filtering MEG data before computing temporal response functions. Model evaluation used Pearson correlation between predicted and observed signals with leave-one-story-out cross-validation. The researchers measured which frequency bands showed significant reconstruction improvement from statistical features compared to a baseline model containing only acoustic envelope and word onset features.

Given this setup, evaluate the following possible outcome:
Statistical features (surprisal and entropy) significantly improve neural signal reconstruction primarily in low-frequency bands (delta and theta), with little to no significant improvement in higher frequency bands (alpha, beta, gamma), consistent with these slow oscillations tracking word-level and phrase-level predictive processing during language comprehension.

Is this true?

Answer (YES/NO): NO